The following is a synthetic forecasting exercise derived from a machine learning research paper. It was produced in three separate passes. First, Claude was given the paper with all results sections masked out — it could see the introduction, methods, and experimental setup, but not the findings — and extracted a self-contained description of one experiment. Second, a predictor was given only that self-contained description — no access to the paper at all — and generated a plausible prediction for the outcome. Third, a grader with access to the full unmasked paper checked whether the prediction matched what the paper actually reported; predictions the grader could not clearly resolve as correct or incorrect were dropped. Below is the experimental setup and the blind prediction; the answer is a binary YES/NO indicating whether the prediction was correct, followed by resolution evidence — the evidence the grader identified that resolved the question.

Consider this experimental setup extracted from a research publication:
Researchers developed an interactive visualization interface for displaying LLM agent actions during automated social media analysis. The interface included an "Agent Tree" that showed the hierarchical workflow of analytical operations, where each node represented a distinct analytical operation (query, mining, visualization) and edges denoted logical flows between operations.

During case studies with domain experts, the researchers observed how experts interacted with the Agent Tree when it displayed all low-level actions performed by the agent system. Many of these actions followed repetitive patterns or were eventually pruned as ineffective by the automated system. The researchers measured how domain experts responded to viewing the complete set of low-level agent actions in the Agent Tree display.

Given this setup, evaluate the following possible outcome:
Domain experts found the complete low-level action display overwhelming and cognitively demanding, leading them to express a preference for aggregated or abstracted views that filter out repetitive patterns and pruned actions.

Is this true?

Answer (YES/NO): YES